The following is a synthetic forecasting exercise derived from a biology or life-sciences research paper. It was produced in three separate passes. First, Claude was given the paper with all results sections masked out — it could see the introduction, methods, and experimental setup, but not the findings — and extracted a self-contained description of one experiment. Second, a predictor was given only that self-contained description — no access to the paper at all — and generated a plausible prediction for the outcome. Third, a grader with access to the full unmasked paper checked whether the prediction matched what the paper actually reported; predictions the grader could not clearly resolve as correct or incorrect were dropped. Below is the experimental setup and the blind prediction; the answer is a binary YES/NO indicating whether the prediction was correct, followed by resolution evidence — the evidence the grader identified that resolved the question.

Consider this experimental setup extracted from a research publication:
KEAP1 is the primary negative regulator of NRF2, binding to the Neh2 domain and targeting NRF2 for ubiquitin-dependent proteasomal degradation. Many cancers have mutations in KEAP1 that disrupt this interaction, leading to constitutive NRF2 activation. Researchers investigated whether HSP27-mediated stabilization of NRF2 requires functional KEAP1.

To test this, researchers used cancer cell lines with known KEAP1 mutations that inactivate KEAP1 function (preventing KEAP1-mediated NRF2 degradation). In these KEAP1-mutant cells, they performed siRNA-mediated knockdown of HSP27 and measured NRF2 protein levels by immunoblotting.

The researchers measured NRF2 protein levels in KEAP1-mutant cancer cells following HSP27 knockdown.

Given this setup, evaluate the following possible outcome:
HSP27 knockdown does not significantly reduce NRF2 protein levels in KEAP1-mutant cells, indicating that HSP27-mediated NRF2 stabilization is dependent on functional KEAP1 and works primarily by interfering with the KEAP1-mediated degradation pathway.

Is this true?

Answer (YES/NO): NO